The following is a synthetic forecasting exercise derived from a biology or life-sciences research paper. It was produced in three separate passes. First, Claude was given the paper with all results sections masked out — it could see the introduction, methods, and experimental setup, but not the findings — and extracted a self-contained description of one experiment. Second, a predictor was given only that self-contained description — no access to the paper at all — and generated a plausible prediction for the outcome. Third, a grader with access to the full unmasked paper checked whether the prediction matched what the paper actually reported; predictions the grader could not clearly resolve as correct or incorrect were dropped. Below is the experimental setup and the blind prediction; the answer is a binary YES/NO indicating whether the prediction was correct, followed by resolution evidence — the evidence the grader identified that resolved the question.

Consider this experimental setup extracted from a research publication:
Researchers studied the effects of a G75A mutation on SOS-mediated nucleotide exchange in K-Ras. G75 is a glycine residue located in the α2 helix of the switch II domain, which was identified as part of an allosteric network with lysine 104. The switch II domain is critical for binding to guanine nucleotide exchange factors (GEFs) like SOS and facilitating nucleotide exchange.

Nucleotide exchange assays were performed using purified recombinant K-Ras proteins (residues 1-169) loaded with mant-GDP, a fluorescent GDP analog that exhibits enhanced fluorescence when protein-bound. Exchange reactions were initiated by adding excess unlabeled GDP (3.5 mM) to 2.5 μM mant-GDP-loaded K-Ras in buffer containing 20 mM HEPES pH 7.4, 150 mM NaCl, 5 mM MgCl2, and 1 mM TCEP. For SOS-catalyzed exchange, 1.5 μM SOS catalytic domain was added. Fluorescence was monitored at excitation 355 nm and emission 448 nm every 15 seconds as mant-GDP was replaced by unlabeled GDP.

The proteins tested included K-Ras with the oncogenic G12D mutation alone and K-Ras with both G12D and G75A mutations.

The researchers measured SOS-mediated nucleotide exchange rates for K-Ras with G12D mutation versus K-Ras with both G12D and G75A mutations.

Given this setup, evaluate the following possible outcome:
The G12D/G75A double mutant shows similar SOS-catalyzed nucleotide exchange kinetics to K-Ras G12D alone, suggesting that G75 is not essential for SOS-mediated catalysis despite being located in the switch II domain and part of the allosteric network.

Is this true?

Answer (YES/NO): NO